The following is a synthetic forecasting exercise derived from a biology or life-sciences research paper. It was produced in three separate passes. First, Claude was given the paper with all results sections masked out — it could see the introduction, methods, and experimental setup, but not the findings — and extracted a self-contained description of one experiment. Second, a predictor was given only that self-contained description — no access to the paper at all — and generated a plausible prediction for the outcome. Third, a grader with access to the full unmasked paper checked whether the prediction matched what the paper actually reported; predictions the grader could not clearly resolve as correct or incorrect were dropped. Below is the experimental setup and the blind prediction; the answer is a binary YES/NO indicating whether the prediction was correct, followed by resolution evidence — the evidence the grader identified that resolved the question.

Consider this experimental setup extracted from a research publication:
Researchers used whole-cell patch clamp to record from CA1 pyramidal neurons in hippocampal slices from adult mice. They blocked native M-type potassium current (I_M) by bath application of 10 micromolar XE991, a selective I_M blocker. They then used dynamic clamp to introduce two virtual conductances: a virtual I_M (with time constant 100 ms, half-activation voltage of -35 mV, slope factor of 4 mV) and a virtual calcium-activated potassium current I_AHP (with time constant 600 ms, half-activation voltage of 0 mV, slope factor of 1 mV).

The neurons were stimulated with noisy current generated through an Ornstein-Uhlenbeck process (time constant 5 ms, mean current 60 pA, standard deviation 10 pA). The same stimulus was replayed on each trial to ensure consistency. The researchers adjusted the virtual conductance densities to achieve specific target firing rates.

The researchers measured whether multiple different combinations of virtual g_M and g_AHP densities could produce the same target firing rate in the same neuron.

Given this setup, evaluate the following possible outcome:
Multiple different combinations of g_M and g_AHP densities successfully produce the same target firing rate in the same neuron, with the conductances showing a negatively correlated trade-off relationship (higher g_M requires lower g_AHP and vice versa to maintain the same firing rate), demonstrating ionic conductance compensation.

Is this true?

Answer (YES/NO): NO